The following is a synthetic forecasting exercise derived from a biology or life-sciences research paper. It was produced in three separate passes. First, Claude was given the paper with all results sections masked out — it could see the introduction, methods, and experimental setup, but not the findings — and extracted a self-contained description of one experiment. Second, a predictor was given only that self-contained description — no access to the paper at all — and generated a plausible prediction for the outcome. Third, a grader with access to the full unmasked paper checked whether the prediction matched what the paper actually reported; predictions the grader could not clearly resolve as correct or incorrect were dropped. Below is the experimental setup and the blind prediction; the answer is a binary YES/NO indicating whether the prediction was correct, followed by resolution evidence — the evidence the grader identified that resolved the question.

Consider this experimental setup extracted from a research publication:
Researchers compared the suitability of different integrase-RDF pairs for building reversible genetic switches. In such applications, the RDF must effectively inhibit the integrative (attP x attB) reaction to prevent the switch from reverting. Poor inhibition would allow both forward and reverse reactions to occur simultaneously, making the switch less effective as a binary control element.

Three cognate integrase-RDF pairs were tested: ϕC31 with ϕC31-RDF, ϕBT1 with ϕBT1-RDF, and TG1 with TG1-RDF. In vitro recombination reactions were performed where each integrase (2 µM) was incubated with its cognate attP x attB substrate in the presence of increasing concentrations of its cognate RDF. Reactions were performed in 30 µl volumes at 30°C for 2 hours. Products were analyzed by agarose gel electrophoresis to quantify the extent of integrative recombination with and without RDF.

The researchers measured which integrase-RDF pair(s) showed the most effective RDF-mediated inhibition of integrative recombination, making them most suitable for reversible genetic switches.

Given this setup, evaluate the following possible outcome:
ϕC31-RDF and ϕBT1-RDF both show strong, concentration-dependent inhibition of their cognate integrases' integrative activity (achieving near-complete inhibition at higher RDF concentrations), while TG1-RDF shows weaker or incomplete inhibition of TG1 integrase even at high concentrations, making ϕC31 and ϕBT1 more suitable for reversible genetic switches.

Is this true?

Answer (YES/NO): NO